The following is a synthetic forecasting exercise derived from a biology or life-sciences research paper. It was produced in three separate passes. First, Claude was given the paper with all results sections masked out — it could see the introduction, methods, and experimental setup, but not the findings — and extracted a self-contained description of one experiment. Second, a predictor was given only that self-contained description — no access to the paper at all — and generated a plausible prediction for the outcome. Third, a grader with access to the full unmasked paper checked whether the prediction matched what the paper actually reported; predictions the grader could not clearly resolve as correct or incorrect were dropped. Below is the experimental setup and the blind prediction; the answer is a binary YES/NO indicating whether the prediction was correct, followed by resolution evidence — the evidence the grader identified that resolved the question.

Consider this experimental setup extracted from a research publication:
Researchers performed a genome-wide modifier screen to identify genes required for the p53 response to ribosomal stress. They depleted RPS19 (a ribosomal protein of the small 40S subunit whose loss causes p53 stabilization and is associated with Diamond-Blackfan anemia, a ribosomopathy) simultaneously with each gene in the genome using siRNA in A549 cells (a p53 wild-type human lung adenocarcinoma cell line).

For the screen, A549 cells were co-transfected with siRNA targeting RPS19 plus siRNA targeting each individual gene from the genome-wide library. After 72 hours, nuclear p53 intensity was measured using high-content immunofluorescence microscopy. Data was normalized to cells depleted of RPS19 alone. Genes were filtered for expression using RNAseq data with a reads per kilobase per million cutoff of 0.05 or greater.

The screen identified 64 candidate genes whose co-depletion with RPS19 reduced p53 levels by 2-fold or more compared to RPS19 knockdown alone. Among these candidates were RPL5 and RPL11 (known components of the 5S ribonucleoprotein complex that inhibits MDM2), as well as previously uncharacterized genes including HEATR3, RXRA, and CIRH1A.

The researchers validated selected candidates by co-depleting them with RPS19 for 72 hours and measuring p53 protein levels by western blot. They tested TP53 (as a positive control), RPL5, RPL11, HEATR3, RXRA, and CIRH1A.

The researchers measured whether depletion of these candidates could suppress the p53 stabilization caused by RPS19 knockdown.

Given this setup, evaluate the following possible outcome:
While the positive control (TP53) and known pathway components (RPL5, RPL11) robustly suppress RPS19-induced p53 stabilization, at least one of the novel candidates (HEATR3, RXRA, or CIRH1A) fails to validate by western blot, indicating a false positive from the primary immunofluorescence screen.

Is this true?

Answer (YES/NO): NO